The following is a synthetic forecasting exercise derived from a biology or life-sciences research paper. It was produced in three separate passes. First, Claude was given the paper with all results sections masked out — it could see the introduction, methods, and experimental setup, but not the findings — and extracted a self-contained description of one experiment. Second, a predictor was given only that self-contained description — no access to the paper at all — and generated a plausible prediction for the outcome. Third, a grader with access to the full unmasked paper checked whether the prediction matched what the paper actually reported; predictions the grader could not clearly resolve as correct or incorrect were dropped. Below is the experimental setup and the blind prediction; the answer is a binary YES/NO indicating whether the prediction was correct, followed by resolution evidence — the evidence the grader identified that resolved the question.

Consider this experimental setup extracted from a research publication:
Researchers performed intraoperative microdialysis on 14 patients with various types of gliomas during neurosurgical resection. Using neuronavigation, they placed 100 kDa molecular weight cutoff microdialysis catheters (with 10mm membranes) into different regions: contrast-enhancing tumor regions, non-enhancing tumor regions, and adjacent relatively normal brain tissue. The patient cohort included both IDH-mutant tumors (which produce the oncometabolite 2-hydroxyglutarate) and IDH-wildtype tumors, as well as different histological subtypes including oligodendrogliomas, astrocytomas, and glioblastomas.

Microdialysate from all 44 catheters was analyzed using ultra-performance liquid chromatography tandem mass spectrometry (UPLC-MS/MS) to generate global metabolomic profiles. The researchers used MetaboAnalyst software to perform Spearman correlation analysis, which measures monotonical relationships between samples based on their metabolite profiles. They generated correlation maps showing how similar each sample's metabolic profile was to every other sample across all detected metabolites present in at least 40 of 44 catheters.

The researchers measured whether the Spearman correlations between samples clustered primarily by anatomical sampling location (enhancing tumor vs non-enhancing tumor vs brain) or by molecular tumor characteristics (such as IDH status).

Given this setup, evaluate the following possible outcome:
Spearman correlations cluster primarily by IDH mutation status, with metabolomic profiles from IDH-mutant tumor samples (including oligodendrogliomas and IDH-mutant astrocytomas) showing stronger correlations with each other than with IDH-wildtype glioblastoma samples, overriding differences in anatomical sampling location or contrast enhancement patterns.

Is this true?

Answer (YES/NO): NO